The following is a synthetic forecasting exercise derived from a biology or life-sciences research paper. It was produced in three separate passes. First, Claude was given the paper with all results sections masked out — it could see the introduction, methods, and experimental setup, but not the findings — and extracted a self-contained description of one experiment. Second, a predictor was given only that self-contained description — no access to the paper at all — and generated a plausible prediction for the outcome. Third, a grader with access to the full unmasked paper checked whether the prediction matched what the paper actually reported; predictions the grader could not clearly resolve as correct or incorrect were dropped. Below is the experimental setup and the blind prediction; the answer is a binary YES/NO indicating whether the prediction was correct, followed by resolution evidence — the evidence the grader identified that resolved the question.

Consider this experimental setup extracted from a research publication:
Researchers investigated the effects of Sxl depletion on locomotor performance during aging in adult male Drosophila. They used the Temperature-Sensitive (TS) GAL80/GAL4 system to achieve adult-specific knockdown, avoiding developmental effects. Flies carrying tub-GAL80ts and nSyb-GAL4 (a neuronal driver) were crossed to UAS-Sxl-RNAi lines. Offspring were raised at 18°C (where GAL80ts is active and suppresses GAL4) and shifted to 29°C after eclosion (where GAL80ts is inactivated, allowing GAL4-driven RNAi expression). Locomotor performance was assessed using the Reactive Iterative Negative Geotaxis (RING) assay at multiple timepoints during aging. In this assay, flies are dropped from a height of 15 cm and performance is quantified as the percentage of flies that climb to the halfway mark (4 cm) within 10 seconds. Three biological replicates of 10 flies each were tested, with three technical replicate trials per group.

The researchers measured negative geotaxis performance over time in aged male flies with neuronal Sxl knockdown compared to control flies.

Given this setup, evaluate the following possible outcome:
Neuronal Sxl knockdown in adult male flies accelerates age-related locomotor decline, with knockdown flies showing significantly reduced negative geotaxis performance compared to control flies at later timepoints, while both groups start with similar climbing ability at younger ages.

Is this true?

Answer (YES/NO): NO